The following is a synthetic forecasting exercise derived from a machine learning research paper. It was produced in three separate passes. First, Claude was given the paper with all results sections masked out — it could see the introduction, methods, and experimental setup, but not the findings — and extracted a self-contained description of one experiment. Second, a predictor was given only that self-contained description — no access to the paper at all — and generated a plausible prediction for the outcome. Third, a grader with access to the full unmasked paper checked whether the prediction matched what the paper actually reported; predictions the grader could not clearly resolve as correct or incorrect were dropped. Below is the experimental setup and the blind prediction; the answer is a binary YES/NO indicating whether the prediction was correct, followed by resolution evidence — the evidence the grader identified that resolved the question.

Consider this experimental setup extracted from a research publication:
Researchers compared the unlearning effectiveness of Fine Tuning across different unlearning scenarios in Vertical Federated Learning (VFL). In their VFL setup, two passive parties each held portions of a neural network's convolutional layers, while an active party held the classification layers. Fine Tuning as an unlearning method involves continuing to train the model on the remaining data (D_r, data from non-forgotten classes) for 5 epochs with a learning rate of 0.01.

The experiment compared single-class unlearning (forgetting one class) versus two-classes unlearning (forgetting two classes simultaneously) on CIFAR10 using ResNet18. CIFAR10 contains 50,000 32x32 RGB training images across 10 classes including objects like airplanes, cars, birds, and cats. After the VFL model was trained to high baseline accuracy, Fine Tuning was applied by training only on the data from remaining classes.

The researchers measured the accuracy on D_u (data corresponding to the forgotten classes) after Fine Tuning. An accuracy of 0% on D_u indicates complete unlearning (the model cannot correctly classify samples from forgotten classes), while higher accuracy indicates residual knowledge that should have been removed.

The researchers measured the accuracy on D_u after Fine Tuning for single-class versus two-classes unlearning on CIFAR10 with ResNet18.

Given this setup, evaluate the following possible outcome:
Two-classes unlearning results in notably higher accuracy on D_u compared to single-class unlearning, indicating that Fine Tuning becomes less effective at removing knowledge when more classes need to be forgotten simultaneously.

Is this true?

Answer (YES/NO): YES